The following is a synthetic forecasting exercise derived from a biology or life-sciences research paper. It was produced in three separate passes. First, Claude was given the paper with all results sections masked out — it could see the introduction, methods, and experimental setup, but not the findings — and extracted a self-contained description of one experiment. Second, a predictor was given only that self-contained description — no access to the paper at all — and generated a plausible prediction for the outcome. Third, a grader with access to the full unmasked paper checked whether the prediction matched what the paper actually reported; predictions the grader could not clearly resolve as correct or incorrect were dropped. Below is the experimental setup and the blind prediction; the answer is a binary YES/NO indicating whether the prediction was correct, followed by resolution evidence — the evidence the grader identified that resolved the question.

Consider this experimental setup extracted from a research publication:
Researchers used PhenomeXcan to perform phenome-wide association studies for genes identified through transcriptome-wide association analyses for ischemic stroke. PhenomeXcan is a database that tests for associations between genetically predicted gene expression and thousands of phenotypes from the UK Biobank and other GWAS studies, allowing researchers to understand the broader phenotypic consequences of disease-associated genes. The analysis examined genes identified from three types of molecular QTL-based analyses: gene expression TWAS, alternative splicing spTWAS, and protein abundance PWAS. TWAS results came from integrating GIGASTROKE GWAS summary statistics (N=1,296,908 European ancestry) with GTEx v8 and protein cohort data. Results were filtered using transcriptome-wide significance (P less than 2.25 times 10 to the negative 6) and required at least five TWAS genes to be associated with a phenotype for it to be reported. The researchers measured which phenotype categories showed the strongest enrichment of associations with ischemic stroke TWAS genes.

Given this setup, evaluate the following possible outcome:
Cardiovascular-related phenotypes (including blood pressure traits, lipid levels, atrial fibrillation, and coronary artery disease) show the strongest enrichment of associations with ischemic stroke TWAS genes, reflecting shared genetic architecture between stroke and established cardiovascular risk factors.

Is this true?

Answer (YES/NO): NO